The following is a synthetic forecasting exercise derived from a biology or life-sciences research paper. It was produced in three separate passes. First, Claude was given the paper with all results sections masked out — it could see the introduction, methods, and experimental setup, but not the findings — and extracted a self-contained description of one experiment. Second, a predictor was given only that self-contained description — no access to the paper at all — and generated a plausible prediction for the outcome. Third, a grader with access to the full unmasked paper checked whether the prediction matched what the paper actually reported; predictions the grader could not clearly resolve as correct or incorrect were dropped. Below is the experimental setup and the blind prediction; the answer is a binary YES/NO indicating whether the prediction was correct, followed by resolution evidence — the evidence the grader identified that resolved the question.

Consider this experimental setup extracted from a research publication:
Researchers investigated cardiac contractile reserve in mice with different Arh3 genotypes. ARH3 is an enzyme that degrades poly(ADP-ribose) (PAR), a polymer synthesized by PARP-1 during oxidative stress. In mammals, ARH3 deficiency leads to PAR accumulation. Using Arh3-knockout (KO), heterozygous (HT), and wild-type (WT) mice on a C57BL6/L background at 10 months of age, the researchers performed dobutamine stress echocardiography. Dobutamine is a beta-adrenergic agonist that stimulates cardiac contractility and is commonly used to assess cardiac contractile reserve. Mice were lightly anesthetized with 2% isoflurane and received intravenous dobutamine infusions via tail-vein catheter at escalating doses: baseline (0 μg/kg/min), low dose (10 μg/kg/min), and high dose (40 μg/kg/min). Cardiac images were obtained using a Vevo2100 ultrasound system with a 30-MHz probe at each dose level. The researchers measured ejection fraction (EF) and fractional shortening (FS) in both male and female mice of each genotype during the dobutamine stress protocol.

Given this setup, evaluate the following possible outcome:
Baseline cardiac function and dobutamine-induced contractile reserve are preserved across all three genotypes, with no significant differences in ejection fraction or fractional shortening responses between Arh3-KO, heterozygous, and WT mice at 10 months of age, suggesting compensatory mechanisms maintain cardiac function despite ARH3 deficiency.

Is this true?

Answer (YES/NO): NO